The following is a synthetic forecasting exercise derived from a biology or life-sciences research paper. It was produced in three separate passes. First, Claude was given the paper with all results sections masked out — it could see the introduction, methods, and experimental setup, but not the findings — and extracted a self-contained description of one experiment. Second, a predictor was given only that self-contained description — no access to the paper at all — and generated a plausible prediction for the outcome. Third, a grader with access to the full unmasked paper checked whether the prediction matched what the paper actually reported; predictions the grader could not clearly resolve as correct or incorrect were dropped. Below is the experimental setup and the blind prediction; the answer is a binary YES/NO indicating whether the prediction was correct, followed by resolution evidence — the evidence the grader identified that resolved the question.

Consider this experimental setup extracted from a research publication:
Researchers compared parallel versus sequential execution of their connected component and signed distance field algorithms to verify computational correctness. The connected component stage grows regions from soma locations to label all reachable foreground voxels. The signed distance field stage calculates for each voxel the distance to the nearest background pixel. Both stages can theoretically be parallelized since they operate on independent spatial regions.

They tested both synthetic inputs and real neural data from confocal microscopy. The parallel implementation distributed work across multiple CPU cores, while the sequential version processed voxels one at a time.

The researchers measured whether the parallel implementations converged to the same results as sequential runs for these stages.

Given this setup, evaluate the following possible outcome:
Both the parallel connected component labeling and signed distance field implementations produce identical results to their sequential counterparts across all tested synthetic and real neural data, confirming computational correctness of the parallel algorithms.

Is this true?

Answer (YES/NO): YES